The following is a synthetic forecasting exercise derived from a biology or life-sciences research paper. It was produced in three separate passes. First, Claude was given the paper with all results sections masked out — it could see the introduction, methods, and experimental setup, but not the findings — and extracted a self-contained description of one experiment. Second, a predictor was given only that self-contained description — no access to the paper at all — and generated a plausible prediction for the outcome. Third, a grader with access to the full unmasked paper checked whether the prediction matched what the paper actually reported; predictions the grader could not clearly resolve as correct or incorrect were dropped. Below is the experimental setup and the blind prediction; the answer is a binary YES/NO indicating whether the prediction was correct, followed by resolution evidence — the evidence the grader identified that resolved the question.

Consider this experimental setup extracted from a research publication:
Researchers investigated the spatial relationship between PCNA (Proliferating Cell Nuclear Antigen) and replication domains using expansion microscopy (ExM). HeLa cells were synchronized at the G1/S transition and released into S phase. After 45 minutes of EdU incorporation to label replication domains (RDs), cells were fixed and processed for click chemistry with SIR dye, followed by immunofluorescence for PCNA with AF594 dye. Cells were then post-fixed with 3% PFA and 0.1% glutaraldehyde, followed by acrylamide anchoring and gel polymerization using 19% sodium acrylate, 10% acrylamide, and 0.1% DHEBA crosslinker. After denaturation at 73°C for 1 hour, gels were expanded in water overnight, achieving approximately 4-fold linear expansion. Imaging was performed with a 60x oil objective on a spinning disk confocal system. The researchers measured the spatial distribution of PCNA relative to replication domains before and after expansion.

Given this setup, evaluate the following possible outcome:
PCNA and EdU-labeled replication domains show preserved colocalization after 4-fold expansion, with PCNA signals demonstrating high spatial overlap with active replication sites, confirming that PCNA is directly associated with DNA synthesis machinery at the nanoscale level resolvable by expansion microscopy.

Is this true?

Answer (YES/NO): NO